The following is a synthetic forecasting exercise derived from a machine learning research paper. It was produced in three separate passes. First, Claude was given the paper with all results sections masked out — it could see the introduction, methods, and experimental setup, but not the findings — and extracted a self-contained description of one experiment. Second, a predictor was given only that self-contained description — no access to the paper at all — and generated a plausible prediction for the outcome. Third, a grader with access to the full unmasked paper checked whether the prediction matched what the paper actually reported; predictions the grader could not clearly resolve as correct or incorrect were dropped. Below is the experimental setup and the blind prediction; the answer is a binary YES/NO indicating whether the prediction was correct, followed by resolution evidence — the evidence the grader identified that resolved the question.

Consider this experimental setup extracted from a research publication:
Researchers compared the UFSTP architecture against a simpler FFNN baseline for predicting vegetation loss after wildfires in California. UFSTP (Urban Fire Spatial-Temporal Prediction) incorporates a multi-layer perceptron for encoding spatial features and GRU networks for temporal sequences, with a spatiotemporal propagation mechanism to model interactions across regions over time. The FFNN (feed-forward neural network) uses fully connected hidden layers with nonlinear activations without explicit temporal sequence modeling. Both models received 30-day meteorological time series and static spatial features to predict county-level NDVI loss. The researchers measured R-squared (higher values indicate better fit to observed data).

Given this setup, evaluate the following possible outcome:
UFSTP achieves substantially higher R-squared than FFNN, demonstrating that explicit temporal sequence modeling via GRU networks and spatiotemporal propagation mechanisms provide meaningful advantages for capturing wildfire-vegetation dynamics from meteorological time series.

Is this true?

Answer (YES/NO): NO